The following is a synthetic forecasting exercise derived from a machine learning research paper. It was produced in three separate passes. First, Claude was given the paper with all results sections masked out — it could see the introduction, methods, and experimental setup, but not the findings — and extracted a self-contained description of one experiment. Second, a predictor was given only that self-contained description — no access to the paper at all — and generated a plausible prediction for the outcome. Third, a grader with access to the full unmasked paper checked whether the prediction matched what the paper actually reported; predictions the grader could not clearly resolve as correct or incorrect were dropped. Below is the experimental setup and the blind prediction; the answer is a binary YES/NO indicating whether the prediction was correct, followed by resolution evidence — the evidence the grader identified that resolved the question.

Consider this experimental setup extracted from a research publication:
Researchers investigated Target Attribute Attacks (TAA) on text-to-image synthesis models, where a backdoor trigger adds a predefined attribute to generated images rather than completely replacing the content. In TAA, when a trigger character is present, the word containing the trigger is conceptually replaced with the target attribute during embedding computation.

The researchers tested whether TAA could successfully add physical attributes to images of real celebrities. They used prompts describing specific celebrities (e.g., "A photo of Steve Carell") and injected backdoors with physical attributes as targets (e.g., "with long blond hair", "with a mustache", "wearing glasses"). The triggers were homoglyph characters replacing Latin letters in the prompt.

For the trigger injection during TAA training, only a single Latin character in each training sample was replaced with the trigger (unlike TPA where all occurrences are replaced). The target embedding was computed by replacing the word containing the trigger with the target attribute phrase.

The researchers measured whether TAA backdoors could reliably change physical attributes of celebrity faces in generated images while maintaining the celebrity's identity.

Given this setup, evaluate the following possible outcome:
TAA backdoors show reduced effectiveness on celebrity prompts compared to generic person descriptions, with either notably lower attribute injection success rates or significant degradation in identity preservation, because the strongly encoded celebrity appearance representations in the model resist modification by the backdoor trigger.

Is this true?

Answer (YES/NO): YES